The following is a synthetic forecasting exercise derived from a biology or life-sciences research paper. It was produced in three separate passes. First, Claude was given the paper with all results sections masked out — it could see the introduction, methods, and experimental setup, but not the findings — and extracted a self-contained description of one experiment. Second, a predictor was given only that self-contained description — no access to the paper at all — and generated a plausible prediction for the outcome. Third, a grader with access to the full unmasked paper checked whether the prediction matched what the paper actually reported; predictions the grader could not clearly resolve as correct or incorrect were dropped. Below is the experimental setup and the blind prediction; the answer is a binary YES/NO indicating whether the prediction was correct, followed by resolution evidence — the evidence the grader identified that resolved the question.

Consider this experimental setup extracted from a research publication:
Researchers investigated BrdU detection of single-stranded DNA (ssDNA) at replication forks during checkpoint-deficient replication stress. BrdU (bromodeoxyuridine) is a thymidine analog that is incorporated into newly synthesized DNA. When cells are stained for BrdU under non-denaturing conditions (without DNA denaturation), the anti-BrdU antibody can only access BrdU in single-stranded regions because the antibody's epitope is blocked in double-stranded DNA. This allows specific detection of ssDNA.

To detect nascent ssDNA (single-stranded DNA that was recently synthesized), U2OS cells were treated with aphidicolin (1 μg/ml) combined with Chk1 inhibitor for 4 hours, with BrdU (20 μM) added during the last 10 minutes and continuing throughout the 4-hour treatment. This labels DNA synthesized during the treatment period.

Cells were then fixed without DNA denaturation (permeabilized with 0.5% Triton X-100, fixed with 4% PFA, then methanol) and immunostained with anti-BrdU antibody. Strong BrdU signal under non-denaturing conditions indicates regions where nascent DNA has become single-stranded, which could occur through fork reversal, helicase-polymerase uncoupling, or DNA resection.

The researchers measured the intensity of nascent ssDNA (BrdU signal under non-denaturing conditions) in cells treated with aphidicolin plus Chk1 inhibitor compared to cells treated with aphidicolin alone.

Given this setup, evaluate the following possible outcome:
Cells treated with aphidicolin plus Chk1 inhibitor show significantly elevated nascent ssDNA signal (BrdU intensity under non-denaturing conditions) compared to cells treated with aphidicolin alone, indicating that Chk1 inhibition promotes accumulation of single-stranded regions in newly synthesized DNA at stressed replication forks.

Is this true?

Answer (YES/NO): YES